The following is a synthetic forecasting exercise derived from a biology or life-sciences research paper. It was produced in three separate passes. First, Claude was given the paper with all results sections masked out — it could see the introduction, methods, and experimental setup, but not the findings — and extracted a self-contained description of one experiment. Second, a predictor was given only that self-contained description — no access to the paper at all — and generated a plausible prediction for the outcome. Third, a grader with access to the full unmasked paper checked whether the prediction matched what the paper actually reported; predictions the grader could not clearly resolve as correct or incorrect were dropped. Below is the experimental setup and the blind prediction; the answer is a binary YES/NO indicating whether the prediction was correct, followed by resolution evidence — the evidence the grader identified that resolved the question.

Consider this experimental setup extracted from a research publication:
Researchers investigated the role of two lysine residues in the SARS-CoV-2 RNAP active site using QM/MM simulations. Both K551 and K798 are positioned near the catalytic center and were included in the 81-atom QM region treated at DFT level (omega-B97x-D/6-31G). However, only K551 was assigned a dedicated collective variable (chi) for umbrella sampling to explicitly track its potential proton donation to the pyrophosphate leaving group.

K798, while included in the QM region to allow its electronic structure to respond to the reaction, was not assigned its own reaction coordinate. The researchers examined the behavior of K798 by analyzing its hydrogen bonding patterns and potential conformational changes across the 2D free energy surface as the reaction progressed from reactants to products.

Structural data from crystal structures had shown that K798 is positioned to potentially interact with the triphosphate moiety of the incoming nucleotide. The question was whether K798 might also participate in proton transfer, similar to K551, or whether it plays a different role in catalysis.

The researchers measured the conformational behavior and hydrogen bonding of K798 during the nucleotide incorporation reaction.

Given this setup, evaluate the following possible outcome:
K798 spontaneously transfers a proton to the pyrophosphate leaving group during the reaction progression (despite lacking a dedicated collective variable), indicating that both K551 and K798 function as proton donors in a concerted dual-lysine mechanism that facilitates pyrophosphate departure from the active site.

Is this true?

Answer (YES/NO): NO